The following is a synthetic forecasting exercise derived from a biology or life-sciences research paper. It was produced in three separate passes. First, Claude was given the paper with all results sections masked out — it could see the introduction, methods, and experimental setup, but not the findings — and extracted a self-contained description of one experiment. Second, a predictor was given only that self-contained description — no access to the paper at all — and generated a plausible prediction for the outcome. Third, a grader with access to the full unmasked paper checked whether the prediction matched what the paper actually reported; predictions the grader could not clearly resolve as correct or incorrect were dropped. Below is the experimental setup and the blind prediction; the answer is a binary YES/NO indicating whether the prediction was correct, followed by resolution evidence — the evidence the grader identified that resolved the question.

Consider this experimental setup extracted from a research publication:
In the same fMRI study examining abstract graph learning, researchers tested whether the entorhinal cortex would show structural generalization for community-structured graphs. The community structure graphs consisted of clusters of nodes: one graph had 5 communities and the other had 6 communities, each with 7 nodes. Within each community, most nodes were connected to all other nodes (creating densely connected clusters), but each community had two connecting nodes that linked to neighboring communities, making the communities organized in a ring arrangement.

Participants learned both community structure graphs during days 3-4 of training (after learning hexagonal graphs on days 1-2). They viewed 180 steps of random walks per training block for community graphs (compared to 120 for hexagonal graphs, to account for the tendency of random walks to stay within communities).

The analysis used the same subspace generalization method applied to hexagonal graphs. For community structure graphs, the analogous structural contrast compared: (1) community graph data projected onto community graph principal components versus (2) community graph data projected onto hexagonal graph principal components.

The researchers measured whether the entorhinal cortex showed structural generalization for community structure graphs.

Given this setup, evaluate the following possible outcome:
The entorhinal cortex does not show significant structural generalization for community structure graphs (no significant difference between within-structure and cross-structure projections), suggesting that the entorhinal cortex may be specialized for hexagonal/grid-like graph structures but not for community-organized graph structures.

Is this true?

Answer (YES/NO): YES